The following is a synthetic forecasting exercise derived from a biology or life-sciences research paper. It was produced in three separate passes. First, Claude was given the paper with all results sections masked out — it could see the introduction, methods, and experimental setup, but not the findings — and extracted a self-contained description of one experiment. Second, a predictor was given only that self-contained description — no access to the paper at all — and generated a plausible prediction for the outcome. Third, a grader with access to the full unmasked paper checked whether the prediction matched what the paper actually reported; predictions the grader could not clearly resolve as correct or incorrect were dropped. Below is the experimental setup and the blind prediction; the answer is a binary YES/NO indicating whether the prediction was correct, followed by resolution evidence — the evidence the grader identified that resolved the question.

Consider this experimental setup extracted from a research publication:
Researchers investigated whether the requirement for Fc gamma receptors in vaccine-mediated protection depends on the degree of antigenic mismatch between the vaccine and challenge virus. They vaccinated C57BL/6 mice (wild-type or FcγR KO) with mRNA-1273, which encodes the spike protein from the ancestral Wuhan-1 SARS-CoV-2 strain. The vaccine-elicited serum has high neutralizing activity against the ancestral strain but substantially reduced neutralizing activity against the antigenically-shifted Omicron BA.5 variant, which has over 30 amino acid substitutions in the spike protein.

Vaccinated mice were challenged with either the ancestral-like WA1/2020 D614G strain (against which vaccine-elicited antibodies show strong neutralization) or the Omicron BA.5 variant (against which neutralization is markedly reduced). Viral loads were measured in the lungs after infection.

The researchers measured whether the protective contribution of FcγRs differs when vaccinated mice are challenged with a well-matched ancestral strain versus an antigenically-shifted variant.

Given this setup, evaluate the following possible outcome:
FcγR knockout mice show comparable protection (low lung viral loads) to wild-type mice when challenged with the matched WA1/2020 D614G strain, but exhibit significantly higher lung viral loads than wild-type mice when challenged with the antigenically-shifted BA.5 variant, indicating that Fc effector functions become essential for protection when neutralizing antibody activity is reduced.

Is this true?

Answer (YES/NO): NO